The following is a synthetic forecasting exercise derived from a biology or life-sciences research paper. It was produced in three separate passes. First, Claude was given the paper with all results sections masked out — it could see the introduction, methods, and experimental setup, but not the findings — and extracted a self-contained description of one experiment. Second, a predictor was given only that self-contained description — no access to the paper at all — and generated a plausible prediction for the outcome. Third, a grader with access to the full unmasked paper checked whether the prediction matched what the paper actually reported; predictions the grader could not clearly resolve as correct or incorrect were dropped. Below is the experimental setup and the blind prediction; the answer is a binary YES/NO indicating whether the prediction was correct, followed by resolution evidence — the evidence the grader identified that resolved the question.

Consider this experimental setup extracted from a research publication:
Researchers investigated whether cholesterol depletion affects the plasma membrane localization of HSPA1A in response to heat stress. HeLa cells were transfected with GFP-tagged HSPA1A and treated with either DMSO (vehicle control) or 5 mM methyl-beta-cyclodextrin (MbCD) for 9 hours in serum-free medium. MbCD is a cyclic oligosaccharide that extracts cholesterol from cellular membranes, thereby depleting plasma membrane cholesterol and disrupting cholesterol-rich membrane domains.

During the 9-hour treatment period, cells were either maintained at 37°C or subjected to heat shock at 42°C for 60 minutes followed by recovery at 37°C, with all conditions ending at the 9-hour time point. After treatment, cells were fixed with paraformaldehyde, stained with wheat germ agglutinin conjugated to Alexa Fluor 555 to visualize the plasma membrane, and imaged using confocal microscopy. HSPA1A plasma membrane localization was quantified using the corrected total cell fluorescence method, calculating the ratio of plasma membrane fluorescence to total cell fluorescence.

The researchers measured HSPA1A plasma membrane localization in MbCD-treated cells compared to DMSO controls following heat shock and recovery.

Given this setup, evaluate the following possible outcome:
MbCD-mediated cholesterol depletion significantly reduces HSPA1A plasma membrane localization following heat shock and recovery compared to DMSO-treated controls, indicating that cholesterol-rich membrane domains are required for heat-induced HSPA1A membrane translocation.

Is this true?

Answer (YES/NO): NO